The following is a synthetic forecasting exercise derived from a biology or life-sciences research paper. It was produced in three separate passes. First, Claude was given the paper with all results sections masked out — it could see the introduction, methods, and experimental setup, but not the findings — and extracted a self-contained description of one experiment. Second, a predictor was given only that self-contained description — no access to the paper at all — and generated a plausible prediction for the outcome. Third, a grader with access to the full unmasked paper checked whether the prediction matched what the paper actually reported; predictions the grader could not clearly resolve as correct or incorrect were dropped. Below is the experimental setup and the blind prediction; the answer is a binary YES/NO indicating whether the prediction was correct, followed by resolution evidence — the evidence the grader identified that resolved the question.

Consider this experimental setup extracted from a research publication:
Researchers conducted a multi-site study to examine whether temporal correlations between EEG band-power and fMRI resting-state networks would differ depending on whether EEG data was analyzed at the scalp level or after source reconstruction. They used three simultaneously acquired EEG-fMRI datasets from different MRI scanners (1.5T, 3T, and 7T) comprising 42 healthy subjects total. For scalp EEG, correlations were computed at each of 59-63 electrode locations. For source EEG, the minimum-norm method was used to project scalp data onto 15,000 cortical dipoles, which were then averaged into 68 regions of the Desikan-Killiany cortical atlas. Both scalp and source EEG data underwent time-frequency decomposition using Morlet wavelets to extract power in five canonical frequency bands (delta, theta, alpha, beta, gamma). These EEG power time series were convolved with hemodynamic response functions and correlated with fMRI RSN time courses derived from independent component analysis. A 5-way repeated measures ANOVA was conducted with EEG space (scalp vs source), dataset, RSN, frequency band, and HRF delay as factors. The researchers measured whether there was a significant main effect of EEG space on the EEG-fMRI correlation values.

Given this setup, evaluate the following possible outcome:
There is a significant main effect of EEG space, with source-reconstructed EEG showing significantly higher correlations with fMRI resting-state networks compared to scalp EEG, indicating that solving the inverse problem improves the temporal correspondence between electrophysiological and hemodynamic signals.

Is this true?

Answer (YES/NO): NO